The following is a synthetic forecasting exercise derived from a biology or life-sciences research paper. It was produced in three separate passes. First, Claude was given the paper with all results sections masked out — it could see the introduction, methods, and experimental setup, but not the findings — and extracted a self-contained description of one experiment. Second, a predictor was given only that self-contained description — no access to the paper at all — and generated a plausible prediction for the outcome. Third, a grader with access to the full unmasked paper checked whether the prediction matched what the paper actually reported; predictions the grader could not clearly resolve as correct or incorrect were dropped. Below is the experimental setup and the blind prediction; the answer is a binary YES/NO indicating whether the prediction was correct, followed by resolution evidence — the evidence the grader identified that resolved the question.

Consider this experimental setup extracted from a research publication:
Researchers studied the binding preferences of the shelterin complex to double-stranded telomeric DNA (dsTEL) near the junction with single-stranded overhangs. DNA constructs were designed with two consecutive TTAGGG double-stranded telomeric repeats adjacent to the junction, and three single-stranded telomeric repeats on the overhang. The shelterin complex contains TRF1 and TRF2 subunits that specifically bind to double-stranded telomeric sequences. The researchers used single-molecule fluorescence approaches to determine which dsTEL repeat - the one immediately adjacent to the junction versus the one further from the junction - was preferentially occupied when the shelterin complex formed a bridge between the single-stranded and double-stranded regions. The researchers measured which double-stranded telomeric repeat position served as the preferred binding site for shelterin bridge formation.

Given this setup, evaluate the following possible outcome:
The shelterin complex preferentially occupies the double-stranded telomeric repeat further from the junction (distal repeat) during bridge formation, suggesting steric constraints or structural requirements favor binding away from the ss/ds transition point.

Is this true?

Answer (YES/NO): NO